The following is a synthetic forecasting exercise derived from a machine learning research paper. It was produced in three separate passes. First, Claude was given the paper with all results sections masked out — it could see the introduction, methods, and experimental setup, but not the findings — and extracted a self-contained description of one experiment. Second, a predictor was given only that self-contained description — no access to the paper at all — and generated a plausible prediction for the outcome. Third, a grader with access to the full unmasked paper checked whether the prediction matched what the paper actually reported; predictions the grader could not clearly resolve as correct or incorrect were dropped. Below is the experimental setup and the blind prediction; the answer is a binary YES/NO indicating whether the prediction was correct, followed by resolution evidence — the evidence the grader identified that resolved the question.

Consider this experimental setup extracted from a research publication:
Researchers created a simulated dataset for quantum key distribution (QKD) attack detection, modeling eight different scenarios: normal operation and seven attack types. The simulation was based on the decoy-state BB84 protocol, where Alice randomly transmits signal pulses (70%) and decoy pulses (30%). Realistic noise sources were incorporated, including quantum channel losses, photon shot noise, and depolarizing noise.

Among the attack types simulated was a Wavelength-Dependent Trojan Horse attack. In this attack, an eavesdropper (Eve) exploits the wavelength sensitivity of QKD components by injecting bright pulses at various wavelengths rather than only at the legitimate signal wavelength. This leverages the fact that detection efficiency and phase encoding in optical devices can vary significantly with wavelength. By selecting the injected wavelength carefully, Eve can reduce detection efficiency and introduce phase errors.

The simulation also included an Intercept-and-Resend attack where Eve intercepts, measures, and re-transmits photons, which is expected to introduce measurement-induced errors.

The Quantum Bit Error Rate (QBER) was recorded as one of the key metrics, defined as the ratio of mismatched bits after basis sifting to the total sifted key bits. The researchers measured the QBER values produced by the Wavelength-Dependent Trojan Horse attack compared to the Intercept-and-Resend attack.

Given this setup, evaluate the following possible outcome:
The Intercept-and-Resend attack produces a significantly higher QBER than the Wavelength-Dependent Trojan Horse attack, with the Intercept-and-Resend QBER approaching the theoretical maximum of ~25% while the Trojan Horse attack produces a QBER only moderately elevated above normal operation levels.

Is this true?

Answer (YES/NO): NO